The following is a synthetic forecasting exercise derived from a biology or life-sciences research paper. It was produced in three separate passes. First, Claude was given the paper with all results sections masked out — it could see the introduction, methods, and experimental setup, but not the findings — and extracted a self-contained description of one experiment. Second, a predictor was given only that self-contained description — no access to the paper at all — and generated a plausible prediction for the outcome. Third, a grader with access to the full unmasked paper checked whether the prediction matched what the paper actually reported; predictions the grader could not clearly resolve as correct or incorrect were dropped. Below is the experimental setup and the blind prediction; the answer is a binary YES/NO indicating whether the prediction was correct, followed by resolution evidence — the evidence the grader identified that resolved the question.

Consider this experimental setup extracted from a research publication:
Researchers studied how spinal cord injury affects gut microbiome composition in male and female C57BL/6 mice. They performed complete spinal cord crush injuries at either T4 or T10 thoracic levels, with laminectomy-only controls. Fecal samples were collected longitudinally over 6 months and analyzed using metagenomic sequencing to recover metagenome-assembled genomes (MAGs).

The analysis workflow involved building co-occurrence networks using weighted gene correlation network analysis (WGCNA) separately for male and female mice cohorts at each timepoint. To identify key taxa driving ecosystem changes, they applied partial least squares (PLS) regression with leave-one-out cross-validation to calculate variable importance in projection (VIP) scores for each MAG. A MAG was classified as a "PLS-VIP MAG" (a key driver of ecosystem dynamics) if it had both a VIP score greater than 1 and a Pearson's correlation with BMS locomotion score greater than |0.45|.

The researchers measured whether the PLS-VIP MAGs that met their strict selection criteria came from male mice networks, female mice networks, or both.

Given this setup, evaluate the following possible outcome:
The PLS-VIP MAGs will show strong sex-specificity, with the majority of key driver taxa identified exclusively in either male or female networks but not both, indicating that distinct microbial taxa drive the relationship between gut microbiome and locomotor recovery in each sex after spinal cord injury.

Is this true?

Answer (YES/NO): NO